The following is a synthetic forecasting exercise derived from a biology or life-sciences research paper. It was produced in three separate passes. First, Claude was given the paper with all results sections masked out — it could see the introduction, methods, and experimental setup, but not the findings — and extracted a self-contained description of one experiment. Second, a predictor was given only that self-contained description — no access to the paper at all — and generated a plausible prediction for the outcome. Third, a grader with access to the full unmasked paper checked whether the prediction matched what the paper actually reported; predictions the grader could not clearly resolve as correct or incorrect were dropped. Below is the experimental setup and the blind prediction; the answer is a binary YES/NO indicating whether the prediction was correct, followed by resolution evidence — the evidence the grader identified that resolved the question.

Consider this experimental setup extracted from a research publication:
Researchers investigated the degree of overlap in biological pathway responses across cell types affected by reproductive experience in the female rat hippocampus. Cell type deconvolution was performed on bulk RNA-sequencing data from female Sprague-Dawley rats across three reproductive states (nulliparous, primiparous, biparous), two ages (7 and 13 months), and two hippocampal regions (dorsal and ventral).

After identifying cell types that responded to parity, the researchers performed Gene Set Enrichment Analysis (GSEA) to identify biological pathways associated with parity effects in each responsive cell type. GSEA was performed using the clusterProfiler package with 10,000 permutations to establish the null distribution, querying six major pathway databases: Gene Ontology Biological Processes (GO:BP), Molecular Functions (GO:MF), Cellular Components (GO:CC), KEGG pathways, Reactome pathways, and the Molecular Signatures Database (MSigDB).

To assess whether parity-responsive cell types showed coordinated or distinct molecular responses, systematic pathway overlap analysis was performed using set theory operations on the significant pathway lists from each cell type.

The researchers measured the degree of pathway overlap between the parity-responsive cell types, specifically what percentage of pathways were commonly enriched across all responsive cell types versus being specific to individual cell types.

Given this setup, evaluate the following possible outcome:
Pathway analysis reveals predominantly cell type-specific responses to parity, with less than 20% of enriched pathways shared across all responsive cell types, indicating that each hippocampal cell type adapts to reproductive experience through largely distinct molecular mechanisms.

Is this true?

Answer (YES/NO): NO